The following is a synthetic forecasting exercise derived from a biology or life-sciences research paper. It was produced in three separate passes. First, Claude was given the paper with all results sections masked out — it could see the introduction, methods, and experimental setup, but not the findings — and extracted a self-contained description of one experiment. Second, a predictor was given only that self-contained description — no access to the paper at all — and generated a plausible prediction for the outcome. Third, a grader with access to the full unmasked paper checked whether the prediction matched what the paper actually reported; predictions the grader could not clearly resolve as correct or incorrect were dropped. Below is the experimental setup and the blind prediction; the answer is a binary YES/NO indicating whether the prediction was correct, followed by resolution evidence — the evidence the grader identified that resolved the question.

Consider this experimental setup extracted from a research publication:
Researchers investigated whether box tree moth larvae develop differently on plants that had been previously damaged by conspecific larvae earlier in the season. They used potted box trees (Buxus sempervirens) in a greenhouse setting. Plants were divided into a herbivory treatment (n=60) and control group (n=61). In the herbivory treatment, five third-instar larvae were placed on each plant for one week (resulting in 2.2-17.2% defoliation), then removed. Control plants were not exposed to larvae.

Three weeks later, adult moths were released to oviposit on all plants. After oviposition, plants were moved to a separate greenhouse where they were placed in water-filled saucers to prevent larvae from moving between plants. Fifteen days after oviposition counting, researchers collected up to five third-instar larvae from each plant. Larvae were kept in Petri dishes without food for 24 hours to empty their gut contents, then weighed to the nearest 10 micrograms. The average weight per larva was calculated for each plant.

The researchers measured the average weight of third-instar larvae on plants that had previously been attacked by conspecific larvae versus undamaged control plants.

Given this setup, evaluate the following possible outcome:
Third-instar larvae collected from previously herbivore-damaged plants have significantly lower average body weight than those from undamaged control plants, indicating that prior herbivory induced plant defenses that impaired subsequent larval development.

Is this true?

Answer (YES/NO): YES